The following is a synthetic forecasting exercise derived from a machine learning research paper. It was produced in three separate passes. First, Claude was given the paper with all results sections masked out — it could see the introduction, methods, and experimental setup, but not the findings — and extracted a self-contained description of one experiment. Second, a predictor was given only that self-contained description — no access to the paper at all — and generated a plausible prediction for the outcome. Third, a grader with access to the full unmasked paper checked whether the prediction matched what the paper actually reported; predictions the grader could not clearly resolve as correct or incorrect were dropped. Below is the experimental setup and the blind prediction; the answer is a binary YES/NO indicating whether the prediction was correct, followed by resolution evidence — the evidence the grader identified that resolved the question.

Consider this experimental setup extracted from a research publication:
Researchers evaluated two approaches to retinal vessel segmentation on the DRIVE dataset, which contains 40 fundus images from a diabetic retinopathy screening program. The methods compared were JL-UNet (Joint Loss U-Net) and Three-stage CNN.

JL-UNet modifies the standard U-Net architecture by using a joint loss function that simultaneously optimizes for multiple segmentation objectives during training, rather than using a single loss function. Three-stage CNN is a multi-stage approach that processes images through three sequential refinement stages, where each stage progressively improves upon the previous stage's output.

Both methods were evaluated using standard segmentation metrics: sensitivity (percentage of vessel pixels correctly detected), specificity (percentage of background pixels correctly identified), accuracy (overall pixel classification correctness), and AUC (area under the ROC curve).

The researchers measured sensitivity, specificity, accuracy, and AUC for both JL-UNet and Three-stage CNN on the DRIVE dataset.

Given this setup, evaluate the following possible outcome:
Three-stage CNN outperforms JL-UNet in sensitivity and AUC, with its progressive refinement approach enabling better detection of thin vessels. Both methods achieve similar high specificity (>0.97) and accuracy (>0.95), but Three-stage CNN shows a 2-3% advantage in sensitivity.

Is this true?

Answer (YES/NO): NO